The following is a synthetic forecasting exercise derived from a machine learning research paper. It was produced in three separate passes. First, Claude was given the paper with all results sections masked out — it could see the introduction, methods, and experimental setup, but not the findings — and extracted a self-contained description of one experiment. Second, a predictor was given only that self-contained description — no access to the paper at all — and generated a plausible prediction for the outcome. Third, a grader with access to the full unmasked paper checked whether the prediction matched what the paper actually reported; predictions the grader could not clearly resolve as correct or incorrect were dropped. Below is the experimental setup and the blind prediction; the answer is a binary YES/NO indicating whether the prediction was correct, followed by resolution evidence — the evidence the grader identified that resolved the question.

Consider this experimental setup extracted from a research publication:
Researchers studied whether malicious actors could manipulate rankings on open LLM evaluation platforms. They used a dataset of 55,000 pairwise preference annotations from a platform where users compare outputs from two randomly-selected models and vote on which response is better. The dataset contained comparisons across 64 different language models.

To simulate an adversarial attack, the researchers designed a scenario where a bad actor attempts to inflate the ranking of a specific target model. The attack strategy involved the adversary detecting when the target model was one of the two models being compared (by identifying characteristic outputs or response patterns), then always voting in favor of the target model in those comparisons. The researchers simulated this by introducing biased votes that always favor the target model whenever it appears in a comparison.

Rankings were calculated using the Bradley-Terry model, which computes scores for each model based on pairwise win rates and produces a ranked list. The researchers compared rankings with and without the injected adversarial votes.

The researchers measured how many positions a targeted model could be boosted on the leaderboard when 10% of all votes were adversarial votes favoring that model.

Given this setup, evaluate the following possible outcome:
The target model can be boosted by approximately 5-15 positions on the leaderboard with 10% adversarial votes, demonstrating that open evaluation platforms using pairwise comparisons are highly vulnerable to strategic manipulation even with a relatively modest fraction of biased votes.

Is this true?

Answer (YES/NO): NO